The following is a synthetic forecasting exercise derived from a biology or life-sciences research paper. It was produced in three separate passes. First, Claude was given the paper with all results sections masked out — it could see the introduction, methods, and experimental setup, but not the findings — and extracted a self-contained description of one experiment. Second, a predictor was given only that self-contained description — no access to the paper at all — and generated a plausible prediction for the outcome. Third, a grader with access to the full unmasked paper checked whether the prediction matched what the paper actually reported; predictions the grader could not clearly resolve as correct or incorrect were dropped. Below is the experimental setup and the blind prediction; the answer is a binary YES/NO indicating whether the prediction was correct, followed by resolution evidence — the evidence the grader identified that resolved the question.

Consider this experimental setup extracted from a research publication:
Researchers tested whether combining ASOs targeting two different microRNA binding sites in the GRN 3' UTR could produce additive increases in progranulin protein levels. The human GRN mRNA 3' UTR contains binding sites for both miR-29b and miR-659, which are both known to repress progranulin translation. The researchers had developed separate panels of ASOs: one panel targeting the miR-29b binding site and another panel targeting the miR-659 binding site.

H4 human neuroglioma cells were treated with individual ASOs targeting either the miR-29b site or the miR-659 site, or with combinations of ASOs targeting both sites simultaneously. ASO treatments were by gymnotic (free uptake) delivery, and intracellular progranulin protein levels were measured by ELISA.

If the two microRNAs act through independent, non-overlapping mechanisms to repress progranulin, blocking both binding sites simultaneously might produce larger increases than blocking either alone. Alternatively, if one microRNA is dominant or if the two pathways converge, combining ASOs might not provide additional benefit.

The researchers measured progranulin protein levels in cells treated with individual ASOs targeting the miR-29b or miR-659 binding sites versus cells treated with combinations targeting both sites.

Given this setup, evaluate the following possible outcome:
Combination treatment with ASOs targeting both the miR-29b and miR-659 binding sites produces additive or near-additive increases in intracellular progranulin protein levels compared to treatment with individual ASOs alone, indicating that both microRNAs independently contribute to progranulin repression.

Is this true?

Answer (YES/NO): YES